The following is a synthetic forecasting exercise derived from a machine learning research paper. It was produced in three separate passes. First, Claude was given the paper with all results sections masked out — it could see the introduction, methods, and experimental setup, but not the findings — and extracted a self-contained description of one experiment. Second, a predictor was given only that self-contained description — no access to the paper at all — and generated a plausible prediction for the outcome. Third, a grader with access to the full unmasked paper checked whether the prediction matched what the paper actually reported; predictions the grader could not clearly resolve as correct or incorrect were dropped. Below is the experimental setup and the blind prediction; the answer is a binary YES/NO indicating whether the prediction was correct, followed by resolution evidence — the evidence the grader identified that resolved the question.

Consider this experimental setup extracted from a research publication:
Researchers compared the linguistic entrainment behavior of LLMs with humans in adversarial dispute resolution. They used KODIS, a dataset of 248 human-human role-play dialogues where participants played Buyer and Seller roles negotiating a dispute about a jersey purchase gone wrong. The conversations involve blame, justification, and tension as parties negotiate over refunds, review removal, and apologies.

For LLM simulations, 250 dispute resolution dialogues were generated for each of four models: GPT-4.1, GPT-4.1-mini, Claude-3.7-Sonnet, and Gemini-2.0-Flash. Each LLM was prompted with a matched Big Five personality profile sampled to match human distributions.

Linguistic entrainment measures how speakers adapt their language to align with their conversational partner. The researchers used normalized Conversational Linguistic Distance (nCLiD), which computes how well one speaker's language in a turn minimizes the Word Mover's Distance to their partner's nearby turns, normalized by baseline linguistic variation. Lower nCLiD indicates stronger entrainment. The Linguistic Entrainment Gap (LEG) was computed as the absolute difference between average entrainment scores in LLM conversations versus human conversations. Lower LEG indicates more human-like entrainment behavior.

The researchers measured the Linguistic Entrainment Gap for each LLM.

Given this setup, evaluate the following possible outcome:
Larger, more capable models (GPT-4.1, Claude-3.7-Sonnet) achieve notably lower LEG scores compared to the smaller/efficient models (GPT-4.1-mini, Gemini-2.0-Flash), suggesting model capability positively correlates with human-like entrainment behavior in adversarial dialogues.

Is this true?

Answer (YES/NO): YES